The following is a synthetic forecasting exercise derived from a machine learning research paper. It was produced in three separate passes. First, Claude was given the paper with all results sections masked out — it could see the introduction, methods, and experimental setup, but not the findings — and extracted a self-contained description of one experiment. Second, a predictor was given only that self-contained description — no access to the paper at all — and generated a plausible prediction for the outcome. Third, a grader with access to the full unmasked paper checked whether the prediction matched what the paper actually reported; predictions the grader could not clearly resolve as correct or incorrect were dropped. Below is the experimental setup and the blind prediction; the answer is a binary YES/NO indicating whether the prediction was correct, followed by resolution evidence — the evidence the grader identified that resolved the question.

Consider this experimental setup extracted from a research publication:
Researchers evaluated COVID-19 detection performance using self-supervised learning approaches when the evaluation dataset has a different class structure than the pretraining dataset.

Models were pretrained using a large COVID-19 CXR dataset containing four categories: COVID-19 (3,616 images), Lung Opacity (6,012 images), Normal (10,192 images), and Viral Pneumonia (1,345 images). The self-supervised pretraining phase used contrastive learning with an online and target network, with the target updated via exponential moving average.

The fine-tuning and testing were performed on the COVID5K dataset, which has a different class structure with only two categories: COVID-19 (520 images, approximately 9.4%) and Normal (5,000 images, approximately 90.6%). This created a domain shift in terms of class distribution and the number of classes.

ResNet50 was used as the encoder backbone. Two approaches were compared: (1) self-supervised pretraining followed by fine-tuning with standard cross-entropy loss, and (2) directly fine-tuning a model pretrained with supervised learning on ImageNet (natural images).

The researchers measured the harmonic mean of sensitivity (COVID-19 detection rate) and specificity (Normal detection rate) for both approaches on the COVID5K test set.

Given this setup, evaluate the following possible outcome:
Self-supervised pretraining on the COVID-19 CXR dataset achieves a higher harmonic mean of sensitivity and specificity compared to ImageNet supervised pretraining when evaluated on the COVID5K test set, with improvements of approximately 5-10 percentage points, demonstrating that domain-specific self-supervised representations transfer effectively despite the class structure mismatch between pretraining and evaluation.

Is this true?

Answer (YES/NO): NO